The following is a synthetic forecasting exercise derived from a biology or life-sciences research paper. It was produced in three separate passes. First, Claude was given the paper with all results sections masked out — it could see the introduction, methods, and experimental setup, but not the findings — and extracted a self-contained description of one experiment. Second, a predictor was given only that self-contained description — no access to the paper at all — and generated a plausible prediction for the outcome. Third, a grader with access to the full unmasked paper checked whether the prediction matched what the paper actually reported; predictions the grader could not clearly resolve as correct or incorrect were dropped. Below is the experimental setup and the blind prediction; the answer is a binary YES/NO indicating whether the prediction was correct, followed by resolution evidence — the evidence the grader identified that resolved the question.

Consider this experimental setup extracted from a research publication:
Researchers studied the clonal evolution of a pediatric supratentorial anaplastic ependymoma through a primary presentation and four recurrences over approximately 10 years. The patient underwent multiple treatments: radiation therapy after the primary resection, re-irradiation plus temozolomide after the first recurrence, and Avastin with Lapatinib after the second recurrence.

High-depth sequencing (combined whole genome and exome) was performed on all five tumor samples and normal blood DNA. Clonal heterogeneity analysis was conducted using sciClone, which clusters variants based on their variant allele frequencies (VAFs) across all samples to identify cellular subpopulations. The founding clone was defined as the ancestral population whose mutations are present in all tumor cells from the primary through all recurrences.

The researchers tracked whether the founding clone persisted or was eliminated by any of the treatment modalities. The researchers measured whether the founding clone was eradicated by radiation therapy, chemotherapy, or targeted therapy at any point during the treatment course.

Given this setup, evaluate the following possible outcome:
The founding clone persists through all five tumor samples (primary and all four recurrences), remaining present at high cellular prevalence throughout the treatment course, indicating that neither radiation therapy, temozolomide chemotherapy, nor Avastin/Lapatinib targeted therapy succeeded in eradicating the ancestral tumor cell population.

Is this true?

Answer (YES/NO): YES